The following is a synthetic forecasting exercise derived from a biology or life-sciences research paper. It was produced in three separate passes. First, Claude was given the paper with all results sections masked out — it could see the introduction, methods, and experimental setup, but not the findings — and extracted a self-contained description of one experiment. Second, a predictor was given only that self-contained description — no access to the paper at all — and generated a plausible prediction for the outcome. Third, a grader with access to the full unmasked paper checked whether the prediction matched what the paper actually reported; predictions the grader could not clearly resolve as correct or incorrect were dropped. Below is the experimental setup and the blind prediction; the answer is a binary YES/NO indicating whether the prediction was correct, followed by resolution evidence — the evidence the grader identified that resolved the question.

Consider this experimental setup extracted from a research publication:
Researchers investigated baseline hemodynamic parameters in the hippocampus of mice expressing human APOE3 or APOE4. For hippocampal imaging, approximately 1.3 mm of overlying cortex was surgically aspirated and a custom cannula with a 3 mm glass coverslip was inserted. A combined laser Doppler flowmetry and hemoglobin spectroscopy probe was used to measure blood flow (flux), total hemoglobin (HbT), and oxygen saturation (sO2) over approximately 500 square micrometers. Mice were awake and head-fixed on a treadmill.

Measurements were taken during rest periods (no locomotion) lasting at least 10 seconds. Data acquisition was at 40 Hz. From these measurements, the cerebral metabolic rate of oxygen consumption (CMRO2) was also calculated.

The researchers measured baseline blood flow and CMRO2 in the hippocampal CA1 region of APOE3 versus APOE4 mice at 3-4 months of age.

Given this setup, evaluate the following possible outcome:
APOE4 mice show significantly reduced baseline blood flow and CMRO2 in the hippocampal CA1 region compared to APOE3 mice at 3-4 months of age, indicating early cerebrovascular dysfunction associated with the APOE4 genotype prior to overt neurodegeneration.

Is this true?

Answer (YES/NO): NO